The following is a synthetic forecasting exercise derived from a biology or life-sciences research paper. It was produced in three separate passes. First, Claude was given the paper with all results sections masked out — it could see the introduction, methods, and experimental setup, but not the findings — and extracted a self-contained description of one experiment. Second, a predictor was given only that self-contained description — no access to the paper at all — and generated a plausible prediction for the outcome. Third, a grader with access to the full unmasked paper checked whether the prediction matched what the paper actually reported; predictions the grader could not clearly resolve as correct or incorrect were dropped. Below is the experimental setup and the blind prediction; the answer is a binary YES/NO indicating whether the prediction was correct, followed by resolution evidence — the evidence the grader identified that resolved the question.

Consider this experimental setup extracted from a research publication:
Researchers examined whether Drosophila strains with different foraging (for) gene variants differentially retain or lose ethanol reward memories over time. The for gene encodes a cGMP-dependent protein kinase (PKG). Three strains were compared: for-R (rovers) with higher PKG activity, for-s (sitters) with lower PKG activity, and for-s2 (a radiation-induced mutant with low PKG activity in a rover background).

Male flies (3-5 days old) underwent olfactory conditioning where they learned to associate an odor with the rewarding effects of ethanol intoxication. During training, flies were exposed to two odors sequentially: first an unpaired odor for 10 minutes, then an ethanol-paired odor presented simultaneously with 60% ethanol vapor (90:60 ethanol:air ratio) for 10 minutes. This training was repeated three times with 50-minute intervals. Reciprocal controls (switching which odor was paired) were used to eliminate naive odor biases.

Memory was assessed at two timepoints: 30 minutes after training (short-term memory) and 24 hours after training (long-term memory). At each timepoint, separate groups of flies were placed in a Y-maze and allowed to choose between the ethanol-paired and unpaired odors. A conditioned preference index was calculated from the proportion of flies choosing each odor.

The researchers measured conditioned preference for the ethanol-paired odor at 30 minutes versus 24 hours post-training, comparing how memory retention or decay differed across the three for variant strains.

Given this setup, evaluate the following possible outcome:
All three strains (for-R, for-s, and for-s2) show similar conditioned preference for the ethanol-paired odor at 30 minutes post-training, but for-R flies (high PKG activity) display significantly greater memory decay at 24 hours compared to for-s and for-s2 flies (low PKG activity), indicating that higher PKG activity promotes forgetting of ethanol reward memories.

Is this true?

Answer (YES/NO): YES